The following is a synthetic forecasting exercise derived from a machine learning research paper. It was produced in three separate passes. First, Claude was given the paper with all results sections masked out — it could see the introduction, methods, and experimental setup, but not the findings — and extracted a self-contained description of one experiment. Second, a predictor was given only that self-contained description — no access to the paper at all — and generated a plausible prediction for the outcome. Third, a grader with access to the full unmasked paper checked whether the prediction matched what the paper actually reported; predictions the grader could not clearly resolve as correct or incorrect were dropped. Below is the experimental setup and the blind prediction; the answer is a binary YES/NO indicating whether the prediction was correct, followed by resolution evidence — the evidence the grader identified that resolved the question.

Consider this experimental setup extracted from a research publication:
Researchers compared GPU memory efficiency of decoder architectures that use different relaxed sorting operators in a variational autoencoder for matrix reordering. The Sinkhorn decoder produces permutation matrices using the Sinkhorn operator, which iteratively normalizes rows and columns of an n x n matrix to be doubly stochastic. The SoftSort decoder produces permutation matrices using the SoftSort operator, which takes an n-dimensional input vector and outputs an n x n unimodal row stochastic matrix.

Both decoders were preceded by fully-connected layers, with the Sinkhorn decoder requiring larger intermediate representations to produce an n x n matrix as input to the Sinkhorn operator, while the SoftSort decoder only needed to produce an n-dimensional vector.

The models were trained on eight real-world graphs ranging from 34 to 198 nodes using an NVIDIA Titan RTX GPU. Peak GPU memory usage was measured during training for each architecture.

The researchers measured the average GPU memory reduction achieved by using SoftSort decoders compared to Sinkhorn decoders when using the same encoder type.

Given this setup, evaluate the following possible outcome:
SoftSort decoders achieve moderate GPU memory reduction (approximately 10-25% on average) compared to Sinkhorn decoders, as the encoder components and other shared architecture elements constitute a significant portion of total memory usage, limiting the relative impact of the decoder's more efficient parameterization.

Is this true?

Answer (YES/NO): NO